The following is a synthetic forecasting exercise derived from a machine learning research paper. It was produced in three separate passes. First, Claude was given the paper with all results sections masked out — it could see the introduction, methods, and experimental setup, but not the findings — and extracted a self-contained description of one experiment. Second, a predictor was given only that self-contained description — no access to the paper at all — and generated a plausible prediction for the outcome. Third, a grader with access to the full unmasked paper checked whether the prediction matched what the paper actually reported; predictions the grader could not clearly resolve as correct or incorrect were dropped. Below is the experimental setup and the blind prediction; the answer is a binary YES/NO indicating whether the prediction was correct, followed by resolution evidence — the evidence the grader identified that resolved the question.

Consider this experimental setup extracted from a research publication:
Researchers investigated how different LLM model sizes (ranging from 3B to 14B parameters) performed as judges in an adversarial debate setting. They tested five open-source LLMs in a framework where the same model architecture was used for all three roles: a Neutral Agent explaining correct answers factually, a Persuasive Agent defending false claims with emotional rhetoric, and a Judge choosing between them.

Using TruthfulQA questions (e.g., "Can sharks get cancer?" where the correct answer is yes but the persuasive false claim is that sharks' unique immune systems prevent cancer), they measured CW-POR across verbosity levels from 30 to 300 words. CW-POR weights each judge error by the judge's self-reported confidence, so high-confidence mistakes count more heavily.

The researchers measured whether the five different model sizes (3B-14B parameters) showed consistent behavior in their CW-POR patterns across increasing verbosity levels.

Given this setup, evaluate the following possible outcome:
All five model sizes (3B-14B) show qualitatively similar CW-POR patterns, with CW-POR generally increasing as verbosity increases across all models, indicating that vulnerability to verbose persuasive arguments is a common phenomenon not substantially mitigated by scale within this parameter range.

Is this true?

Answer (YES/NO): NO